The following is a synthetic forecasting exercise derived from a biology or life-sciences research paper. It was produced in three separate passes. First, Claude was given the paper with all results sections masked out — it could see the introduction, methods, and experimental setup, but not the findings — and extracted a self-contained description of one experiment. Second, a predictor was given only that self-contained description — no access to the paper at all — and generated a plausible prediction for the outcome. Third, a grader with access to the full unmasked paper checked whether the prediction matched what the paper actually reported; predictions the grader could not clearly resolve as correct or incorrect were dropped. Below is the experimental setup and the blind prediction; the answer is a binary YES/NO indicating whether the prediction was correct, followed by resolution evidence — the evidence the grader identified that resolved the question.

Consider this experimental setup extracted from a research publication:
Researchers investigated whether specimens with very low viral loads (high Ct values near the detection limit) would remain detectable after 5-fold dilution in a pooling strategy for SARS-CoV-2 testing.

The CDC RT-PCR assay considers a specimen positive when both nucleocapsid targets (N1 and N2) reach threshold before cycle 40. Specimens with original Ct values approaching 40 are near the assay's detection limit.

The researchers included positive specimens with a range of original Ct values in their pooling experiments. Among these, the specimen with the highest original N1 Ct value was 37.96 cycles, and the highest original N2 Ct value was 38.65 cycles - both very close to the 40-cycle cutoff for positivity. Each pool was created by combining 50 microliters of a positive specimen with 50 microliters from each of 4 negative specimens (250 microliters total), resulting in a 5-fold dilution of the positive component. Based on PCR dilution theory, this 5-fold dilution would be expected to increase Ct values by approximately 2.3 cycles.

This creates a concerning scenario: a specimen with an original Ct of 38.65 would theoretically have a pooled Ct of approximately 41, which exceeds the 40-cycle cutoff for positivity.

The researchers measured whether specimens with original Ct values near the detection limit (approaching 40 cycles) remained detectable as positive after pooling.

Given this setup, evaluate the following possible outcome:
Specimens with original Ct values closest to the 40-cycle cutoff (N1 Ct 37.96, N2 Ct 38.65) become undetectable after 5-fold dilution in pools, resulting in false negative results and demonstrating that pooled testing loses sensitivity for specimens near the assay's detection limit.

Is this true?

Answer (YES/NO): NO